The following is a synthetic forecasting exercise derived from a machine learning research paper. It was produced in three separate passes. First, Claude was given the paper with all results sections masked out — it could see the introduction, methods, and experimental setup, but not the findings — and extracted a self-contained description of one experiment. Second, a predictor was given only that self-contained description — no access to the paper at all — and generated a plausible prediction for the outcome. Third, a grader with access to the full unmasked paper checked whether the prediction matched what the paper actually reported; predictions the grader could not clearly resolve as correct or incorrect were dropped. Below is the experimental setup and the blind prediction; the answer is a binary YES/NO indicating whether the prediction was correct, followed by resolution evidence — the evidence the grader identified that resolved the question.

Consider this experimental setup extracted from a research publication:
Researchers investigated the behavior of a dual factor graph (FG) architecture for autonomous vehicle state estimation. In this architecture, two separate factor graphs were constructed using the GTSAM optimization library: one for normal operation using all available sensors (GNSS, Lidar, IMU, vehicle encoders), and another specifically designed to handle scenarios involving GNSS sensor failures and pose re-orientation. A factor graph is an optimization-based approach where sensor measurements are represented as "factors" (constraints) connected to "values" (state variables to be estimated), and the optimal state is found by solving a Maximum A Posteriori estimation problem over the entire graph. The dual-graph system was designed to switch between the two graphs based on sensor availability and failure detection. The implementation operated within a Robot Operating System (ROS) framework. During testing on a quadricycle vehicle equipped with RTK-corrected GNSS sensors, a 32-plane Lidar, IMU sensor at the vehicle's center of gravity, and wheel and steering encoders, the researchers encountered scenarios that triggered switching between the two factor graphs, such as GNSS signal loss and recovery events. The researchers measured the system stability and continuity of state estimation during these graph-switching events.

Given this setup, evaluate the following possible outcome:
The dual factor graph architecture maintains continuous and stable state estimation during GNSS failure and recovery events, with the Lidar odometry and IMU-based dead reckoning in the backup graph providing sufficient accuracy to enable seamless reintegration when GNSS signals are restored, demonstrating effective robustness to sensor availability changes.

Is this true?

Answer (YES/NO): NO